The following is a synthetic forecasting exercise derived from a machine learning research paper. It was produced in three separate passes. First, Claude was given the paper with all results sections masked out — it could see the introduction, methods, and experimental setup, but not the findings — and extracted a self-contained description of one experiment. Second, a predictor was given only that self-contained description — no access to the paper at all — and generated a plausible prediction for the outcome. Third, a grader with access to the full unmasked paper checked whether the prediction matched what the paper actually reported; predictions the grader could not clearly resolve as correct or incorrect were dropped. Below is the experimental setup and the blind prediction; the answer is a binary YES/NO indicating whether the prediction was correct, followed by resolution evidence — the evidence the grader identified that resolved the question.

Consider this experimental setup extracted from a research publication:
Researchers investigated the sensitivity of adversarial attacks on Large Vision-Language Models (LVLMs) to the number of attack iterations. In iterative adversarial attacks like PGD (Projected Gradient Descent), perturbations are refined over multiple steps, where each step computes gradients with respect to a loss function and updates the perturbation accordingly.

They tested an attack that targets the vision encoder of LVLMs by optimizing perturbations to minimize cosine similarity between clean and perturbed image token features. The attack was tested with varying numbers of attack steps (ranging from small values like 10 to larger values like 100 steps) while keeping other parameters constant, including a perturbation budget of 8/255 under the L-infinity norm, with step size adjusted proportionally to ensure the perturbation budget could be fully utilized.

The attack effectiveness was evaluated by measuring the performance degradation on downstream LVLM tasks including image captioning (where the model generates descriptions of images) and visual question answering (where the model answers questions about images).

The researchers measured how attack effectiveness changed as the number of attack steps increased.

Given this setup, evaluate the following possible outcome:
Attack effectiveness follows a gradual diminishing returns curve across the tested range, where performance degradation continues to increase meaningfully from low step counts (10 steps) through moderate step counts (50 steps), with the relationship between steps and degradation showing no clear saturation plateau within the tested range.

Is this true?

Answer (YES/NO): NO